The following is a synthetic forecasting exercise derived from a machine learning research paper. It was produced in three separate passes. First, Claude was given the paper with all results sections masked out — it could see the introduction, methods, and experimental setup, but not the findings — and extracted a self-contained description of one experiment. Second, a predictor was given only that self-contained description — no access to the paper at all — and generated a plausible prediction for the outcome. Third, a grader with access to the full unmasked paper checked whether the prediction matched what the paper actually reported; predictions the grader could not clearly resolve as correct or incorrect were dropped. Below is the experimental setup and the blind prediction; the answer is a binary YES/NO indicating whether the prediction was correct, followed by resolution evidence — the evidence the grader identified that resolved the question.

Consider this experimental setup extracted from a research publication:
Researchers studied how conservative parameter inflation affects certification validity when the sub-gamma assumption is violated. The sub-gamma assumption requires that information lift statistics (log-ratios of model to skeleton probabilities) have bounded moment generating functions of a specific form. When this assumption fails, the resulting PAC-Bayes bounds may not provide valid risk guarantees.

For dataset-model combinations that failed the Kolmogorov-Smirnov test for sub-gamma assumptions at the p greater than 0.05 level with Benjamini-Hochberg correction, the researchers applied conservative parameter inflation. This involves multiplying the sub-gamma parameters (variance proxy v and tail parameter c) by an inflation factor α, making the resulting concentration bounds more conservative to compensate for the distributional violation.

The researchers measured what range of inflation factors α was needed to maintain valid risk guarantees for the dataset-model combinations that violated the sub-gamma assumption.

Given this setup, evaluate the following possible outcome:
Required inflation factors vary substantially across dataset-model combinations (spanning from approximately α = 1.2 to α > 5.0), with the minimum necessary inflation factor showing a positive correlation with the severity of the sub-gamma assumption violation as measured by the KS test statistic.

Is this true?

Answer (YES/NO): NO